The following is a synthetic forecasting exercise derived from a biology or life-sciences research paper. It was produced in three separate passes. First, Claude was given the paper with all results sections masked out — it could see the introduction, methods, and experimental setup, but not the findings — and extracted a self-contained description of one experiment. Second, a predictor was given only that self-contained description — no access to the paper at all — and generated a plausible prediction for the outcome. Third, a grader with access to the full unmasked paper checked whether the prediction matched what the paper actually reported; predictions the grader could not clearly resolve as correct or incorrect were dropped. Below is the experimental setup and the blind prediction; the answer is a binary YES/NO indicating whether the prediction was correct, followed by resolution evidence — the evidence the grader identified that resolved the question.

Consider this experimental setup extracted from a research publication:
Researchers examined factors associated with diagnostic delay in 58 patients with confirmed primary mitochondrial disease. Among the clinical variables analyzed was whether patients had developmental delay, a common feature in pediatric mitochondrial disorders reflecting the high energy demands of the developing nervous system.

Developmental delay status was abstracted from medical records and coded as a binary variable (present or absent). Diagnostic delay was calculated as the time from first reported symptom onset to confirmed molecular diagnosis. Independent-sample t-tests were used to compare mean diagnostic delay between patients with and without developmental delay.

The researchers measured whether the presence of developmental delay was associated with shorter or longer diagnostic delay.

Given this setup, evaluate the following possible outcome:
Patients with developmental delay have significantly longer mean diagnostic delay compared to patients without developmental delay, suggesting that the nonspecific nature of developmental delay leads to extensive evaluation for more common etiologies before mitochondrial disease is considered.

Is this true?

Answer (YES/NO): NO